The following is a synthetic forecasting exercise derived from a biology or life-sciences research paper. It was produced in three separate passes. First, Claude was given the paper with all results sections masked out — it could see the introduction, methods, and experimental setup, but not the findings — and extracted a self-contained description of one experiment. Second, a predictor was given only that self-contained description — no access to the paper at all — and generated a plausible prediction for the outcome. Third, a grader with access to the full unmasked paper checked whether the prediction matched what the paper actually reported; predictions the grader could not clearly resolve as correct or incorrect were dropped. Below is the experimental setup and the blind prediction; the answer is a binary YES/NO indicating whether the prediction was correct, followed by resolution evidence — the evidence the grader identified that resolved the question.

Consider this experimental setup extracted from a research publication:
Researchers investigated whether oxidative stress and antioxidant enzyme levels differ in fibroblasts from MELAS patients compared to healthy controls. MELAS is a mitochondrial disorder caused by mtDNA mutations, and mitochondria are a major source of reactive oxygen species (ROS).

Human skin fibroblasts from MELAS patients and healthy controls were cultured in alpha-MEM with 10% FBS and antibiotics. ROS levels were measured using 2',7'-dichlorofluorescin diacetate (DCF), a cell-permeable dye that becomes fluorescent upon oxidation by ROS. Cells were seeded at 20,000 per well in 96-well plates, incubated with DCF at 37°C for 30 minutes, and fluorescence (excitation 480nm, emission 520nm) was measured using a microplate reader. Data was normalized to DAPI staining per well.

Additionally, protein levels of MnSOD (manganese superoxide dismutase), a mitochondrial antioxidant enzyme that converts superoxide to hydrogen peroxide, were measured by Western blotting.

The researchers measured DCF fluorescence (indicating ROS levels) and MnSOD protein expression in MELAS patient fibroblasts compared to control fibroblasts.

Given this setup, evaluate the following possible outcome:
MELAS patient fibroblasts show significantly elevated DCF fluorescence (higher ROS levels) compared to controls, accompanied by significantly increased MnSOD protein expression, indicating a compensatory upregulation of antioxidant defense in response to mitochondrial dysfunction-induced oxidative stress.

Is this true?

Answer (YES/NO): YES